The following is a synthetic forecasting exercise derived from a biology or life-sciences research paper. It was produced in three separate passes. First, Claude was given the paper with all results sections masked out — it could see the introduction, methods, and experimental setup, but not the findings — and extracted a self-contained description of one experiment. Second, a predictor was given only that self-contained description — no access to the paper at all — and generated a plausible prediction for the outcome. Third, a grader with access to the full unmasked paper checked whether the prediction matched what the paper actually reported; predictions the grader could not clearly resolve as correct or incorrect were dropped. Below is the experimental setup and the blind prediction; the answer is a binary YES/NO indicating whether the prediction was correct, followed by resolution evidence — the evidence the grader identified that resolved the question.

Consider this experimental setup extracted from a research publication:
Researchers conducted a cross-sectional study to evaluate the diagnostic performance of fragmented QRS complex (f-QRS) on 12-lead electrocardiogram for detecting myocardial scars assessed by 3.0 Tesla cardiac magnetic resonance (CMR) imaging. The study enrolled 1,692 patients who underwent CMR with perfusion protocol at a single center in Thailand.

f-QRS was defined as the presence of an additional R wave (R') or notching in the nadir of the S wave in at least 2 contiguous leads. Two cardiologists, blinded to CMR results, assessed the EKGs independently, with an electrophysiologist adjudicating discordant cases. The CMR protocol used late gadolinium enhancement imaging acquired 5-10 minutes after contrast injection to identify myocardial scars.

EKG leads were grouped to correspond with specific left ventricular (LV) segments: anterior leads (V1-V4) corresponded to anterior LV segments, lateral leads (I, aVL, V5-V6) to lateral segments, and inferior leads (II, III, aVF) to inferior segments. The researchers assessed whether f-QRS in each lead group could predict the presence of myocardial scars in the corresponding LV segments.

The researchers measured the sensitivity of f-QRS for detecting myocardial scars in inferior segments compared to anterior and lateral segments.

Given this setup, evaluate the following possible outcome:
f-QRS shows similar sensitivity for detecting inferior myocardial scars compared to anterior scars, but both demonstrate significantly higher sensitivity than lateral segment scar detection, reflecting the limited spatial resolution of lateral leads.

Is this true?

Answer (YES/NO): NO